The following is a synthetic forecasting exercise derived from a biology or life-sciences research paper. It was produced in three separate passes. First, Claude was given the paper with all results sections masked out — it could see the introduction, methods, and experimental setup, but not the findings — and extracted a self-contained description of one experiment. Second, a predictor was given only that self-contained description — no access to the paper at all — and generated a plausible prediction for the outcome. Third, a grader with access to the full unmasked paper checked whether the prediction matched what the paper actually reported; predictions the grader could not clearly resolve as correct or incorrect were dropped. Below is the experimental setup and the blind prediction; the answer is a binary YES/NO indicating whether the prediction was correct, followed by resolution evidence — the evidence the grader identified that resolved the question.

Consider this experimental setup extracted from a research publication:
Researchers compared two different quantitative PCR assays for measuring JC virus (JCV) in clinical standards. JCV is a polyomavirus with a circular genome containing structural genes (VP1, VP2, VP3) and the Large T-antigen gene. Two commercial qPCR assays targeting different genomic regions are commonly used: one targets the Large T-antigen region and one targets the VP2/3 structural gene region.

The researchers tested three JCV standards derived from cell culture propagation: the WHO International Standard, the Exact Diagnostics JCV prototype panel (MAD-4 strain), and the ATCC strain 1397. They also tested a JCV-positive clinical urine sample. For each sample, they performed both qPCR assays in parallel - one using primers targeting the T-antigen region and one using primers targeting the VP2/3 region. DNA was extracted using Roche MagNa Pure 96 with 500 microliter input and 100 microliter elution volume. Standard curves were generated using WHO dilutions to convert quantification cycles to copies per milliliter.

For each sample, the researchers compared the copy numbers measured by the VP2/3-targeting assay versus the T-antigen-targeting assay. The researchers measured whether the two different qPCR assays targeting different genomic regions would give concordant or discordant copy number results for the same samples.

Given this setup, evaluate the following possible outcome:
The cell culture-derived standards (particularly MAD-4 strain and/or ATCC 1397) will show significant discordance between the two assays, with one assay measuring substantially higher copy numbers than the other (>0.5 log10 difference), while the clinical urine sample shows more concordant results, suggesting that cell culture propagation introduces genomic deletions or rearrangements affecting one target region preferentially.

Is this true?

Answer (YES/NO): NO